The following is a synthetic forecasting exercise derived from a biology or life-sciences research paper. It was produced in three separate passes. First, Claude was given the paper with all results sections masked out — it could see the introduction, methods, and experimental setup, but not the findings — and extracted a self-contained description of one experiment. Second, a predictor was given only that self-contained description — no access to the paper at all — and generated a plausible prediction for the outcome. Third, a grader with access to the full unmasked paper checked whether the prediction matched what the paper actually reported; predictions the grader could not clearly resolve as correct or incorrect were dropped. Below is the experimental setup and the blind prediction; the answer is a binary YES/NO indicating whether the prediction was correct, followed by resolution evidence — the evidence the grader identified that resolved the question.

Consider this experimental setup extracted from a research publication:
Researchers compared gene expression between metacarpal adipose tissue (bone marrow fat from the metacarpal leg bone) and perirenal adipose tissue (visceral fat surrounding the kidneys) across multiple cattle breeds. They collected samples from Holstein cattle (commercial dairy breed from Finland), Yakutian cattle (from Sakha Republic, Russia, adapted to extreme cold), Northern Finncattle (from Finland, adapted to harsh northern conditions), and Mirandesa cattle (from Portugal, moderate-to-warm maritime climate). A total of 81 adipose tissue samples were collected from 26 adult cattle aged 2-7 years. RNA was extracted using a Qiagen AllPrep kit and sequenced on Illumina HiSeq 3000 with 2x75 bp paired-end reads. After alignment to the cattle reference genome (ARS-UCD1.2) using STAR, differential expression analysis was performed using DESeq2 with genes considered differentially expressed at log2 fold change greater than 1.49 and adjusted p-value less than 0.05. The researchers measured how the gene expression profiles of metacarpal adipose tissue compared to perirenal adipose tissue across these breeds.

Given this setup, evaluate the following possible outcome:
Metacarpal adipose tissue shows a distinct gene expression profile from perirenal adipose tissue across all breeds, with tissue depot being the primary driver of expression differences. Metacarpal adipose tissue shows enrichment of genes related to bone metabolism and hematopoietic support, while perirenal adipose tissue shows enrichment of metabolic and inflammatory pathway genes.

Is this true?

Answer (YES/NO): NO